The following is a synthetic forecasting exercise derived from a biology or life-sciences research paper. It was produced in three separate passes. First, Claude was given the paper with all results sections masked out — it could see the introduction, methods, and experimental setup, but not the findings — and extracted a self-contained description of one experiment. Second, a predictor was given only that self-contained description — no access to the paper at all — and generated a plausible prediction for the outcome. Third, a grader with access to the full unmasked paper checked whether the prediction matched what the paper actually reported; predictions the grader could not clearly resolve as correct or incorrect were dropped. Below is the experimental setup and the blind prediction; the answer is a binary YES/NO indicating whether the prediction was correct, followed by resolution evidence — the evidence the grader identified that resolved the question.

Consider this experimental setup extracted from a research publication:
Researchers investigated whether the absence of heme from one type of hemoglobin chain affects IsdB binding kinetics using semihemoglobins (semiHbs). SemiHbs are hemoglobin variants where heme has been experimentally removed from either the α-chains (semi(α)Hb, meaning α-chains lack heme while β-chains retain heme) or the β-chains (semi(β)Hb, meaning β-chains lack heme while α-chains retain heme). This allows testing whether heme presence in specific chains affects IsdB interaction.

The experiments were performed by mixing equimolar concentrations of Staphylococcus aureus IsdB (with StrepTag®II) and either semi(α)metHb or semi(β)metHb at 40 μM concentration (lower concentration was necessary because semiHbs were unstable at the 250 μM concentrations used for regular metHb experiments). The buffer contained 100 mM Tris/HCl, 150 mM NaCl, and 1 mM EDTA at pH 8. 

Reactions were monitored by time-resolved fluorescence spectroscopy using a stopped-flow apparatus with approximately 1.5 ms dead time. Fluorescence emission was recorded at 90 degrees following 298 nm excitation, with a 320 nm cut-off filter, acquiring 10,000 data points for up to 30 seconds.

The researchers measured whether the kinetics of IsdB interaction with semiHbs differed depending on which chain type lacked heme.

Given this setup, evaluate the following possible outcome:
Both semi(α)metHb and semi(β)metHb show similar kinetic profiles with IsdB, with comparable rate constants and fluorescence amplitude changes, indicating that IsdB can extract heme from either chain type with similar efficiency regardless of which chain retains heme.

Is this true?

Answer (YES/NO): YES